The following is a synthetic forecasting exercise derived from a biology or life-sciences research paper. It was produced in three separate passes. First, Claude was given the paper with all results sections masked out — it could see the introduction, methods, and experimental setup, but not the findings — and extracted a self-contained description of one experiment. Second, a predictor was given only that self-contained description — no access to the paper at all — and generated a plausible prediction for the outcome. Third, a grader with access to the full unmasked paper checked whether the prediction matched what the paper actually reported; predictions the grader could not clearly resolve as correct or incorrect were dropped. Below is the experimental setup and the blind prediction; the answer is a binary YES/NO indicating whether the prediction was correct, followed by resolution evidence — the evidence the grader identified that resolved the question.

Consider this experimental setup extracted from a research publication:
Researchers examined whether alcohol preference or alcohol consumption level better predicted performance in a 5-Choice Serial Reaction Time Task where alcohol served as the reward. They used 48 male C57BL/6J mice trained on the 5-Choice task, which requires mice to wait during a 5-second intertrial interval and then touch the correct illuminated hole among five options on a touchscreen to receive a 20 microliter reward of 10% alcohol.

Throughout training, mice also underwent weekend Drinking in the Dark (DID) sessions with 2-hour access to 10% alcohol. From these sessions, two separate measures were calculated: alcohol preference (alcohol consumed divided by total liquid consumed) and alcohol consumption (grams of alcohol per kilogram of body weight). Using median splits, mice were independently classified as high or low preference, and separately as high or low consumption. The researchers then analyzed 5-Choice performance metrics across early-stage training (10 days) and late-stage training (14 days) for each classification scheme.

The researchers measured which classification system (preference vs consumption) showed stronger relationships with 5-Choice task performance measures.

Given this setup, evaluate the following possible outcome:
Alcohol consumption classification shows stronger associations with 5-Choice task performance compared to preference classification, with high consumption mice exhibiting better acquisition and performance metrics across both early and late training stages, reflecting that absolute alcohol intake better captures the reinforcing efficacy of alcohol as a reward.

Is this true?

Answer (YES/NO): NO